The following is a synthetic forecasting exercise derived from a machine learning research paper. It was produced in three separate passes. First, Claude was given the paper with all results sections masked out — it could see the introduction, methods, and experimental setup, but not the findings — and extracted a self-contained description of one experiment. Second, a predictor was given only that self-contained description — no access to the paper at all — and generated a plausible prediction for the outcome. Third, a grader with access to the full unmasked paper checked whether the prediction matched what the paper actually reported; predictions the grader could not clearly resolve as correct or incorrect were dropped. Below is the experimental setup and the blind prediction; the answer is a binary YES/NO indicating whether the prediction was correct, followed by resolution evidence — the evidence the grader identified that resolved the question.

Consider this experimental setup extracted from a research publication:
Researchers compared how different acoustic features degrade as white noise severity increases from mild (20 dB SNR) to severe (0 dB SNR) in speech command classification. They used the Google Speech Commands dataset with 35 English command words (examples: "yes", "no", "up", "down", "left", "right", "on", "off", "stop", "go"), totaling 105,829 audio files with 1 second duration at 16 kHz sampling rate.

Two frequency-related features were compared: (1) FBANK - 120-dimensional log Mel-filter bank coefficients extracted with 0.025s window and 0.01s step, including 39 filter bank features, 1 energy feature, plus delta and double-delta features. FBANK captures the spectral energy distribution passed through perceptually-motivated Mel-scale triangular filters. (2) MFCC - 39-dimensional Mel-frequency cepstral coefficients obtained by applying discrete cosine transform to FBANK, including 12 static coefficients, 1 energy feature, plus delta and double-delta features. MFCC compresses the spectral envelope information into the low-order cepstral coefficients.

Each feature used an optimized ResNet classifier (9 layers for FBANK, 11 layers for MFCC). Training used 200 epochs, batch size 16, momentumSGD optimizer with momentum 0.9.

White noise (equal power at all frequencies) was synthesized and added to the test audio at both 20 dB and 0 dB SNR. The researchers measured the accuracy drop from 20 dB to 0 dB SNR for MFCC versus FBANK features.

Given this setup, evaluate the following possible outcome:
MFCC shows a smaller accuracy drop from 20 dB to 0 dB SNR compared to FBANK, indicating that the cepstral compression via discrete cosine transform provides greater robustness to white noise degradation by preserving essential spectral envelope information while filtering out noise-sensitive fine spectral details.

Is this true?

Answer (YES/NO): NO